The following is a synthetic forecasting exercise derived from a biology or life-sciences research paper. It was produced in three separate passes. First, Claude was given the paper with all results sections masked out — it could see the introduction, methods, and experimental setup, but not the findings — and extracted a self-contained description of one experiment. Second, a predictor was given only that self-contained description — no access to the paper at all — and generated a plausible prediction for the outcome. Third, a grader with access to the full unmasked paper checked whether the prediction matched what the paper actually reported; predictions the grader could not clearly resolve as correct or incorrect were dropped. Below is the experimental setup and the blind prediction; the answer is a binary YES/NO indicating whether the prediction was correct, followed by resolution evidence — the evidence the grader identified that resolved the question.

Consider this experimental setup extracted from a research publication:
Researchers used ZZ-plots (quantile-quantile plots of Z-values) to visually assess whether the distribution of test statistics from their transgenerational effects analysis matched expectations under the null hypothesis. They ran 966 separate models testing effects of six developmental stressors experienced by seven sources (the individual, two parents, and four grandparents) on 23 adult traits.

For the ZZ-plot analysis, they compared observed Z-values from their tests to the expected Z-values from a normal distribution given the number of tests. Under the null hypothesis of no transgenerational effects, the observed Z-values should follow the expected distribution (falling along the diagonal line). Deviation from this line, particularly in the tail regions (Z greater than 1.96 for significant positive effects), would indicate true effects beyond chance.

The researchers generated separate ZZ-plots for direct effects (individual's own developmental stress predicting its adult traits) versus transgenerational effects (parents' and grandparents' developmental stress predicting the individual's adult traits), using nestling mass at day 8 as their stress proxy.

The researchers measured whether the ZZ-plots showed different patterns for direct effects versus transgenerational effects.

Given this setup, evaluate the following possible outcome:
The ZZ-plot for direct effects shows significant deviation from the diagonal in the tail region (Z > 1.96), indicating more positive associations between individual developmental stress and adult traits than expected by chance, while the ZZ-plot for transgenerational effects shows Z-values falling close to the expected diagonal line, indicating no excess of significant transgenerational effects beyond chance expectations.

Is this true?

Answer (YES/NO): YES